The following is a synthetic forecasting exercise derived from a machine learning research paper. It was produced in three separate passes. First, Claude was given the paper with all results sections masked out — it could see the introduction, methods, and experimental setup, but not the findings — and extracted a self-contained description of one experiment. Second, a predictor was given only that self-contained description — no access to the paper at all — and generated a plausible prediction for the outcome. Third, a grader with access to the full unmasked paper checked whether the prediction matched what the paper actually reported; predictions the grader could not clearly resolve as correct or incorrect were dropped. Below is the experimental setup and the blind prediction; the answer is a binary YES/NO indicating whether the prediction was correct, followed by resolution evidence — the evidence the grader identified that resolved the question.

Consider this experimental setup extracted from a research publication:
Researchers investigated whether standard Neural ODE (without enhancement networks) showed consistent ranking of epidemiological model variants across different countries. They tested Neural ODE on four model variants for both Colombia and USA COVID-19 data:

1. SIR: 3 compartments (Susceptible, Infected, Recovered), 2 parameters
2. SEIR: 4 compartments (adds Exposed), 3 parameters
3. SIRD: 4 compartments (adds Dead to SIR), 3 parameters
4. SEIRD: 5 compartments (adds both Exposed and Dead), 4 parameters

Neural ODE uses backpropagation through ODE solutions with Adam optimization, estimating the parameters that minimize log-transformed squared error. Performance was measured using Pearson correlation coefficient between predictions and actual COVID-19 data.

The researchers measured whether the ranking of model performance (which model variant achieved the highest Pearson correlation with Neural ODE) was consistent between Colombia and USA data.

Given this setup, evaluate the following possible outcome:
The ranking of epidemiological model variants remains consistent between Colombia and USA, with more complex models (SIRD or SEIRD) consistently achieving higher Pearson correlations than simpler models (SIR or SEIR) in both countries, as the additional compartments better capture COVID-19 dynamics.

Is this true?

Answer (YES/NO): NO